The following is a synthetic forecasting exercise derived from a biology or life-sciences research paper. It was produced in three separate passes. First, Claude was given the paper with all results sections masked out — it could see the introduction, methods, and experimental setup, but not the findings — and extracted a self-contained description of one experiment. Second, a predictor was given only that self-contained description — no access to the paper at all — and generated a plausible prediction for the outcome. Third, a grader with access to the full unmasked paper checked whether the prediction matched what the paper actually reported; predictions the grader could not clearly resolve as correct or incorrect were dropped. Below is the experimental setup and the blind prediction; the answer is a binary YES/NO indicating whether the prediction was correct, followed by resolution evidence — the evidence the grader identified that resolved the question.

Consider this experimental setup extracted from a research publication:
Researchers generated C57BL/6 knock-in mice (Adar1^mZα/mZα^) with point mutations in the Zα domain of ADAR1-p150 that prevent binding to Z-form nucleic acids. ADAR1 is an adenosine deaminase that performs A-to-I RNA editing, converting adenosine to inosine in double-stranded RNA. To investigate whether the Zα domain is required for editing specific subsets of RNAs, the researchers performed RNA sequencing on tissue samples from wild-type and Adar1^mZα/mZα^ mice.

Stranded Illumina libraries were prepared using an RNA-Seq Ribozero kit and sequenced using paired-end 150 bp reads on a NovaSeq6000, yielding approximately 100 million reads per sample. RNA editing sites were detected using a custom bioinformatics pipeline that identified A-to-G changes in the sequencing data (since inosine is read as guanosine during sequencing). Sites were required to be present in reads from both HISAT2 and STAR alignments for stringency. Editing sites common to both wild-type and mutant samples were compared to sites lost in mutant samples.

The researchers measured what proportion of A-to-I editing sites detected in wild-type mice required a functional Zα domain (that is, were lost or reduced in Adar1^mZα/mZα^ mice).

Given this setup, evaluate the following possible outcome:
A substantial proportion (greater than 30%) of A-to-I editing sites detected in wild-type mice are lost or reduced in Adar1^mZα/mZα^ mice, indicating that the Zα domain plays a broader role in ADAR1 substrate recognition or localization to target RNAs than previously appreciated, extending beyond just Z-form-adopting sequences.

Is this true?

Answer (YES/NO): NO